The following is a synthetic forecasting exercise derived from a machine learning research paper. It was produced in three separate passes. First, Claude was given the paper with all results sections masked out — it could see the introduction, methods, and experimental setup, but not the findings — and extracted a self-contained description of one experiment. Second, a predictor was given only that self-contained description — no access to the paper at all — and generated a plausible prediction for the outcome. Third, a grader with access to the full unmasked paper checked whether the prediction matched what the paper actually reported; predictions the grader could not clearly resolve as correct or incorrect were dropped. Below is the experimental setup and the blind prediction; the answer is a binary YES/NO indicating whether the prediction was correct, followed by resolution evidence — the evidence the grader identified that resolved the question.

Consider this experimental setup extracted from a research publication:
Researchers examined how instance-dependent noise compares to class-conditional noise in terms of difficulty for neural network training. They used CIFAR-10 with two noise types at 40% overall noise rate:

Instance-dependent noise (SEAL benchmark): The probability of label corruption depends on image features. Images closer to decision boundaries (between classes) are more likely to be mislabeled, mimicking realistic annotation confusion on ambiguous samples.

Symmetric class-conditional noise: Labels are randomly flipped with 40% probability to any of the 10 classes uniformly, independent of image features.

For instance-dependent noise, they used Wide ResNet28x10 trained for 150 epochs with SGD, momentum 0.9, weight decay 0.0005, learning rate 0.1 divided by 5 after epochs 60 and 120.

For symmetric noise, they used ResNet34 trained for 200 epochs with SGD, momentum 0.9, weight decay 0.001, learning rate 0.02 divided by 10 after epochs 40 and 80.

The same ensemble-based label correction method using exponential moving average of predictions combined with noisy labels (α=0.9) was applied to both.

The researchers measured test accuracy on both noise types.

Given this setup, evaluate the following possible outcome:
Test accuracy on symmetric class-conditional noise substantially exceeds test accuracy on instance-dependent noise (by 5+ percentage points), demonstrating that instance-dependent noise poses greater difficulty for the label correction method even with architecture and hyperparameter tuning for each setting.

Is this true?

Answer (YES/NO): YES